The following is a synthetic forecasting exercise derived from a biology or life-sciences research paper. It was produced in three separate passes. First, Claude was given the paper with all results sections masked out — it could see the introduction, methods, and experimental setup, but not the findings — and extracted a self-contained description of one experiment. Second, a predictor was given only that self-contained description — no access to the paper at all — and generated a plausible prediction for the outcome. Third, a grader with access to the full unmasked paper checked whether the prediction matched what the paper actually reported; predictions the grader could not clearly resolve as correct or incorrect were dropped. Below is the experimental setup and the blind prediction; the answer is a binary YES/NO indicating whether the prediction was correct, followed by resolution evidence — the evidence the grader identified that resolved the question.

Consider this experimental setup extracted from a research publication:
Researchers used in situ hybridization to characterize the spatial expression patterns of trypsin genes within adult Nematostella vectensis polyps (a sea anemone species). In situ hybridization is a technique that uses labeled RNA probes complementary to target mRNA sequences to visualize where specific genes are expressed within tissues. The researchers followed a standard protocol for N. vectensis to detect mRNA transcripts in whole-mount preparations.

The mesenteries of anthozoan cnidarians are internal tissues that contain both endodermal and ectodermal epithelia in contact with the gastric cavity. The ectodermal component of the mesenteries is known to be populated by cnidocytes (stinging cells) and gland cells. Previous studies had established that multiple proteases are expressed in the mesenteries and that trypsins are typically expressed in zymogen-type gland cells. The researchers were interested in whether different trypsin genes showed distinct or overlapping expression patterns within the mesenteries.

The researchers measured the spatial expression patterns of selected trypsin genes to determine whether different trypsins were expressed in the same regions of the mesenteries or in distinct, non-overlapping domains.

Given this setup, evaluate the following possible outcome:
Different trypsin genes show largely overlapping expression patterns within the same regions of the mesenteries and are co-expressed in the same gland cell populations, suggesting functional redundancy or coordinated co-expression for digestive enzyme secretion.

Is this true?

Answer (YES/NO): NO